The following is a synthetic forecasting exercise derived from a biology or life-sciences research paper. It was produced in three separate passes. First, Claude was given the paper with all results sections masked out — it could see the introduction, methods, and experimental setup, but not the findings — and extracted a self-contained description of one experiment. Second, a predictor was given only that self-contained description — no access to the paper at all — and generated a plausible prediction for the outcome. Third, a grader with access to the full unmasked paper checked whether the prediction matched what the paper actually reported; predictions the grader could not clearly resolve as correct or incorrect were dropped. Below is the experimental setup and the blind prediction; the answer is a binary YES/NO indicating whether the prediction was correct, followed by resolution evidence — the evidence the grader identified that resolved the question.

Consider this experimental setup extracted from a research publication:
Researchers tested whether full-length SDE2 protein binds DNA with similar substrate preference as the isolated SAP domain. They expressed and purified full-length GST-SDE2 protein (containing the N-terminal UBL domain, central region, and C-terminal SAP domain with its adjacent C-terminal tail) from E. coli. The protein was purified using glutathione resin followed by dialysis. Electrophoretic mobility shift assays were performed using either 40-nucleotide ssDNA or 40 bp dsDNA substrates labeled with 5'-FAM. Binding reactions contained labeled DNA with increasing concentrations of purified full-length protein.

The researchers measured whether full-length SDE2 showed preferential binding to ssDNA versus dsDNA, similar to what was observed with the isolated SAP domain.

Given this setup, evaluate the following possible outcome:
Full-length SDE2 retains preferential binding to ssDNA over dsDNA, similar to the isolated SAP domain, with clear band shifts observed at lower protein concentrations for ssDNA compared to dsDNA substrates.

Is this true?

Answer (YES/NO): YES